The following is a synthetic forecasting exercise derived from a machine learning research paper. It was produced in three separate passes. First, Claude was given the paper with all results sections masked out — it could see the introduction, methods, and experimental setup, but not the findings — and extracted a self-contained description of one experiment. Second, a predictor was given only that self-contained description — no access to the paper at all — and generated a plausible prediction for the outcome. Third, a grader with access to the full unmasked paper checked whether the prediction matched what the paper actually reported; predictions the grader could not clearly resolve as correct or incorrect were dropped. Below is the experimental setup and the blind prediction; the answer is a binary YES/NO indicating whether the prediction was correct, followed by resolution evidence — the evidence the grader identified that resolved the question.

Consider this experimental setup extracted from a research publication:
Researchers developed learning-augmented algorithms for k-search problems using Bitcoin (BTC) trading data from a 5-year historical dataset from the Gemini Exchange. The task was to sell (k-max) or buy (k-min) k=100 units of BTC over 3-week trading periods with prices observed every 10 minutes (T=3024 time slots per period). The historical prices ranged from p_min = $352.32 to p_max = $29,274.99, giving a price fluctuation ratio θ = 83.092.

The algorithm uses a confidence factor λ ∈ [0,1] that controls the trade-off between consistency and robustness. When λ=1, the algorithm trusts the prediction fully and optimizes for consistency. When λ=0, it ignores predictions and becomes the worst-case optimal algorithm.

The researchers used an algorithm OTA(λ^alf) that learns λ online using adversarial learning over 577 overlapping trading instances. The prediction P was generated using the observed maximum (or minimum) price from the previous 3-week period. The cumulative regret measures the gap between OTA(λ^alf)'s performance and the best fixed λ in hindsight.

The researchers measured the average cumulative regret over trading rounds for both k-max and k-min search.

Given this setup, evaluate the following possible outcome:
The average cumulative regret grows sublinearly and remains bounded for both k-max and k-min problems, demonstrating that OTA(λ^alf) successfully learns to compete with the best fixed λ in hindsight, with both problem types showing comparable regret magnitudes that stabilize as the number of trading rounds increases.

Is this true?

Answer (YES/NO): NO